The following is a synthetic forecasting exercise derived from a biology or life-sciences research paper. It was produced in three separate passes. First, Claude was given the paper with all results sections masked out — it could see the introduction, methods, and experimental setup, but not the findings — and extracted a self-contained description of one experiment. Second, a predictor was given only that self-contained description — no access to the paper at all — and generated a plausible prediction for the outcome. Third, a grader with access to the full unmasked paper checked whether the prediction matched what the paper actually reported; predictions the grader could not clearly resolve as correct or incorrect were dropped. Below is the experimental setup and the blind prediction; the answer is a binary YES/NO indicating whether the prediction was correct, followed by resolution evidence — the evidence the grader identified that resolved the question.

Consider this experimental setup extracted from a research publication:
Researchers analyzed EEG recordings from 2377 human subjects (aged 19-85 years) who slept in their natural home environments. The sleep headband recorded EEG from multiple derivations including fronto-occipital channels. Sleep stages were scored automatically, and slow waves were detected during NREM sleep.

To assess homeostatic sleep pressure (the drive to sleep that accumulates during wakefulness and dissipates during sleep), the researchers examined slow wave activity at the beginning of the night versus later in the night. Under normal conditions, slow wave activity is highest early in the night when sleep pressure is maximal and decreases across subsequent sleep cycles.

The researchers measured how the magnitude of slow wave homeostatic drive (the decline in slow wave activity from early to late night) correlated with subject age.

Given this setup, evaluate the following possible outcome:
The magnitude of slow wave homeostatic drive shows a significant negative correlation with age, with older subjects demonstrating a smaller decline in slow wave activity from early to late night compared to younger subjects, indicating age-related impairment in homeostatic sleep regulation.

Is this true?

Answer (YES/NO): YES